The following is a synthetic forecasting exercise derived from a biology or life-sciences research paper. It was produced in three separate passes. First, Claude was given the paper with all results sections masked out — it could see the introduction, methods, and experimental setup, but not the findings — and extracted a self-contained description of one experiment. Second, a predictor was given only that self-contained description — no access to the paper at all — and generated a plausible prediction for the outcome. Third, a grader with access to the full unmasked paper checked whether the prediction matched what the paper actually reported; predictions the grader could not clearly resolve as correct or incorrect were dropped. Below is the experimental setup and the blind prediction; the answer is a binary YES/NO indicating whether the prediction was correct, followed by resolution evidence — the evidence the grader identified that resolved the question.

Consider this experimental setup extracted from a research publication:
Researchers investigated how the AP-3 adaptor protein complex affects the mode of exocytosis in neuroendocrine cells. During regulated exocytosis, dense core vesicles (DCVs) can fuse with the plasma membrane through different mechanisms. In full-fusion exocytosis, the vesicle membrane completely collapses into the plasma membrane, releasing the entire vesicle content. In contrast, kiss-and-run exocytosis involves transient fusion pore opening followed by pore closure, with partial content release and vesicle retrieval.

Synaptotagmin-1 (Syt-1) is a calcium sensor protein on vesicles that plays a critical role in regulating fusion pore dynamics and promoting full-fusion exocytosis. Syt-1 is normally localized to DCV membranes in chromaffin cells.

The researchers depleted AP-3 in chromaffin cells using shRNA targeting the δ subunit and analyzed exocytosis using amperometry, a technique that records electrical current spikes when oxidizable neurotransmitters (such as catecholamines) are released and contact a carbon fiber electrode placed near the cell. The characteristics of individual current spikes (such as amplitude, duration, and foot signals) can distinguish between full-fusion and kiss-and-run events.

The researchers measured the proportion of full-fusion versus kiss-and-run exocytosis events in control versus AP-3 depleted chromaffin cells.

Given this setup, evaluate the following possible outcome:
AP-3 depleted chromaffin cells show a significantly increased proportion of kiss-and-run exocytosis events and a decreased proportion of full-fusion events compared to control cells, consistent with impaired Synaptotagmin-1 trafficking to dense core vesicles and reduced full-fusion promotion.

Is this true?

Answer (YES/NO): NO